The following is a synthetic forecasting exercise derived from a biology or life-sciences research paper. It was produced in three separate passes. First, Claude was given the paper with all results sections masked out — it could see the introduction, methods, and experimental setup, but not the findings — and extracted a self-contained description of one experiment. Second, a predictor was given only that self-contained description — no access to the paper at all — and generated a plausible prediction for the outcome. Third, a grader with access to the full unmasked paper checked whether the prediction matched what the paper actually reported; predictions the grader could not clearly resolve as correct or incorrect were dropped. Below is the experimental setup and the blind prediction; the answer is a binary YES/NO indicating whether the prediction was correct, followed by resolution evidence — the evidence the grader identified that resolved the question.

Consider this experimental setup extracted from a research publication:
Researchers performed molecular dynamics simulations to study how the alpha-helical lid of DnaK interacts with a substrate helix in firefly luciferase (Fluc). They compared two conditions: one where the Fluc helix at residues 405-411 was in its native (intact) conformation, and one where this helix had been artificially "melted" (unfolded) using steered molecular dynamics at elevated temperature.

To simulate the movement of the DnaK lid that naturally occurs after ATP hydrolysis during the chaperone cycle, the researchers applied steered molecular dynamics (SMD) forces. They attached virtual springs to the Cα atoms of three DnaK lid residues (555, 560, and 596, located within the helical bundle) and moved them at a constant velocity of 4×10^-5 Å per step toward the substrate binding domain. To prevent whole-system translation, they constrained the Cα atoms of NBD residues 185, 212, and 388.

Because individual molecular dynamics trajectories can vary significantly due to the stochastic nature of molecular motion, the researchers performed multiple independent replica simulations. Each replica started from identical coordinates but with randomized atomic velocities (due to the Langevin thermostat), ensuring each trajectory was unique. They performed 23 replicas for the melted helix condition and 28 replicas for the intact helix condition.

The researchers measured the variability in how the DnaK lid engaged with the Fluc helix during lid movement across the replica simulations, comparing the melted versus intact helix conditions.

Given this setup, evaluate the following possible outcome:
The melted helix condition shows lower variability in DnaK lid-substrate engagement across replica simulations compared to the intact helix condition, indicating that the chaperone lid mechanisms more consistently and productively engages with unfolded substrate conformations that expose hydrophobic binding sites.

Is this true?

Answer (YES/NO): NO